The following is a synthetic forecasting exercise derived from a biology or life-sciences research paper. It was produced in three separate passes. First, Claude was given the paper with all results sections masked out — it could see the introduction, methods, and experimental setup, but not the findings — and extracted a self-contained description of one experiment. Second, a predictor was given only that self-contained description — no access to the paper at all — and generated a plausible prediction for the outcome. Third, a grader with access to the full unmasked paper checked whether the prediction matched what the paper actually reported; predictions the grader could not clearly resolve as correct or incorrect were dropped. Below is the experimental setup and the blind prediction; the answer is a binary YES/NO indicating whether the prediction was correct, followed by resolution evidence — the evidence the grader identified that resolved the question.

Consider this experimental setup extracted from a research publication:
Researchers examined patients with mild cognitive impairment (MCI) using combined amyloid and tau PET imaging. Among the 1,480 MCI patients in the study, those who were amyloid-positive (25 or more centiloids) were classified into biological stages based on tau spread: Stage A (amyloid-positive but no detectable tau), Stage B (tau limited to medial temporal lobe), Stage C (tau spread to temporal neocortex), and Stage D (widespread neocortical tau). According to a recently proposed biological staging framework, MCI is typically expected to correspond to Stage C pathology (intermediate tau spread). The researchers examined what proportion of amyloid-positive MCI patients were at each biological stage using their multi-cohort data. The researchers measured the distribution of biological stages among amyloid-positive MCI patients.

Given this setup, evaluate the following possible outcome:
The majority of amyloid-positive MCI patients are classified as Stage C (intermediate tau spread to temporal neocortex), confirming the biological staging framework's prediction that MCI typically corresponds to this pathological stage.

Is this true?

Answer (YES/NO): NO